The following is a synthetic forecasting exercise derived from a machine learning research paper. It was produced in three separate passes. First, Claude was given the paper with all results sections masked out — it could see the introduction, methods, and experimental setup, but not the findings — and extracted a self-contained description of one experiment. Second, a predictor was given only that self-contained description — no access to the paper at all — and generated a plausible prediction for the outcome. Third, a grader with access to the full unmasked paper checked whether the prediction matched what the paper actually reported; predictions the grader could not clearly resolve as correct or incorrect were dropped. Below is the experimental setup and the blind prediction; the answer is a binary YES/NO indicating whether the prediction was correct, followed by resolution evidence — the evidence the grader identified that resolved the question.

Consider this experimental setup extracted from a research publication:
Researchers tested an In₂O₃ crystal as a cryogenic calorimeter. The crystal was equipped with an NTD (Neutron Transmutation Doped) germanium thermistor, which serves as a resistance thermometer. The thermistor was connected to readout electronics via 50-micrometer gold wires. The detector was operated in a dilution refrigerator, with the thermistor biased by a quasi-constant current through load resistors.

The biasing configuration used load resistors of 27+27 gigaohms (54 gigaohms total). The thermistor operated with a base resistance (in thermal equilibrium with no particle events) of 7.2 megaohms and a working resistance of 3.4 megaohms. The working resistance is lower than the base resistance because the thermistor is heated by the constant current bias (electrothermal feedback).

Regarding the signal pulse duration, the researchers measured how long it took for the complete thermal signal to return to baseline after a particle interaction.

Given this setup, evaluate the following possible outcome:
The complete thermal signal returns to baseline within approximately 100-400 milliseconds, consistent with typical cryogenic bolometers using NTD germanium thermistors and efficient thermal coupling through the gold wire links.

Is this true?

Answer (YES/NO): YES